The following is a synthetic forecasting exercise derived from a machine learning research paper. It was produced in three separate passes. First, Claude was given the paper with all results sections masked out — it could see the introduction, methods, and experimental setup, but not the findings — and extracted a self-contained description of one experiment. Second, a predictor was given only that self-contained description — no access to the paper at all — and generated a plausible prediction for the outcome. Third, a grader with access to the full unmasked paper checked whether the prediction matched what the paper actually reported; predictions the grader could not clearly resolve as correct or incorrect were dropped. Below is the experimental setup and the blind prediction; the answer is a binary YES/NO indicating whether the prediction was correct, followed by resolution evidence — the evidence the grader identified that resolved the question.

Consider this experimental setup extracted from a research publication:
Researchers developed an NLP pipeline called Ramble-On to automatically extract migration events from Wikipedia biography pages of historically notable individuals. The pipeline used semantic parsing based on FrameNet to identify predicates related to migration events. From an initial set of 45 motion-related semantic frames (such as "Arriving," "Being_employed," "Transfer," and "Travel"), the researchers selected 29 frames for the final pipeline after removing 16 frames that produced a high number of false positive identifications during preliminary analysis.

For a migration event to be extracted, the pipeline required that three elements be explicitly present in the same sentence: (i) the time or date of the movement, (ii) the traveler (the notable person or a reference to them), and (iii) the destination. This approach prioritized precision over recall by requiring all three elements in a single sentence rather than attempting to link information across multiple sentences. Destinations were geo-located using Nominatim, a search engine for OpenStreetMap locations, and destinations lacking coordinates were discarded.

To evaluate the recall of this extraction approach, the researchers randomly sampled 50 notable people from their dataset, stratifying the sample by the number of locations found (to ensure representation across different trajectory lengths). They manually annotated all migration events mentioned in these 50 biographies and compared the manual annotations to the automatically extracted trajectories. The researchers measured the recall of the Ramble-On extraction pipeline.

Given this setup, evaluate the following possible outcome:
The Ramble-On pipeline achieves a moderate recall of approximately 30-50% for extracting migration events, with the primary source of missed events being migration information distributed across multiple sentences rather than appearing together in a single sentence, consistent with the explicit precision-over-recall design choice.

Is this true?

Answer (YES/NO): NO